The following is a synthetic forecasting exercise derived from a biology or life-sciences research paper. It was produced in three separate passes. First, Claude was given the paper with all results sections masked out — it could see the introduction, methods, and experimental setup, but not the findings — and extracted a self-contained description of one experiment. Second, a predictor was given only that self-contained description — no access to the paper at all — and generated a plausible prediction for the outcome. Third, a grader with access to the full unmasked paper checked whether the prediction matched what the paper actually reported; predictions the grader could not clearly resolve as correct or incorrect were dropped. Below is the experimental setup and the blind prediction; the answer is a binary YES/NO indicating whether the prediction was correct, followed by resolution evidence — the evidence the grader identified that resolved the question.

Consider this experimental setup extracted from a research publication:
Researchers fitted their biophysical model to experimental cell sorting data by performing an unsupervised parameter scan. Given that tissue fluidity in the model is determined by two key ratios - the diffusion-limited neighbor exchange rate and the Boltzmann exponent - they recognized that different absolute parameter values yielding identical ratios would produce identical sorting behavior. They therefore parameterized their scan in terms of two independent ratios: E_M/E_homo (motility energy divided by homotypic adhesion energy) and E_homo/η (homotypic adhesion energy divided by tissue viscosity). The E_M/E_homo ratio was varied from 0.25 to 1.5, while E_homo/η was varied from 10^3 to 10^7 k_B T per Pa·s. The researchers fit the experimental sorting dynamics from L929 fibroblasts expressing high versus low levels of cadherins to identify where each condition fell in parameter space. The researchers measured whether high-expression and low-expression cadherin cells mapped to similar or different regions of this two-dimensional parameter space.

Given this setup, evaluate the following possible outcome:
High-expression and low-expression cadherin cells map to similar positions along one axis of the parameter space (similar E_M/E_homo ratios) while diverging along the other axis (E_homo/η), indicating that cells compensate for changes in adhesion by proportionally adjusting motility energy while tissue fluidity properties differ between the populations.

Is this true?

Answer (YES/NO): YES